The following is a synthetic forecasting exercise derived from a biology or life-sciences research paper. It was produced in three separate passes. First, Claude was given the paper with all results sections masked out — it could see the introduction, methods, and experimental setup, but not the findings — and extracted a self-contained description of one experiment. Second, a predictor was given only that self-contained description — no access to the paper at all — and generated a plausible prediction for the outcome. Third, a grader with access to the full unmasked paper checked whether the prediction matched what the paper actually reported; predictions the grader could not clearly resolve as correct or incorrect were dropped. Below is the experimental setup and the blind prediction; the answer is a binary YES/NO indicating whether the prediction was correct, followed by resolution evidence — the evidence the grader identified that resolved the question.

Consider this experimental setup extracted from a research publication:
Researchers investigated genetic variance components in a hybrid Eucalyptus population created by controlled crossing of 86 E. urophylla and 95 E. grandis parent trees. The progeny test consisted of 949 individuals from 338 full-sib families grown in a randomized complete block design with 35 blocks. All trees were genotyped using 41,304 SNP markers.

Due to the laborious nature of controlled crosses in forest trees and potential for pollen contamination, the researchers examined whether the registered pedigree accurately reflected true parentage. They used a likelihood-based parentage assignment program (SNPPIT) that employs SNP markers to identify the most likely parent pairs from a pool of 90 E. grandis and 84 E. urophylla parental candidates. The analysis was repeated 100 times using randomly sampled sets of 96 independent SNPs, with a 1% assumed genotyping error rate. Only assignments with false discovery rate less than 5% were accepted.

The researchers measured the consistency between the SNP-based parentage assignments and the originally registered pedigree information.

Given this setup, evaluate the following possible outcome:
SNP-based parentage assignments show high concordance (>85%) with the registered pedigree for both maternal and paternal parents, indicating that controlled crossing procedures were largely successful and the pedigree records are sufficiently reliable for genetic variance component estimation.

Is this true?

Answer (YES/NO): NO